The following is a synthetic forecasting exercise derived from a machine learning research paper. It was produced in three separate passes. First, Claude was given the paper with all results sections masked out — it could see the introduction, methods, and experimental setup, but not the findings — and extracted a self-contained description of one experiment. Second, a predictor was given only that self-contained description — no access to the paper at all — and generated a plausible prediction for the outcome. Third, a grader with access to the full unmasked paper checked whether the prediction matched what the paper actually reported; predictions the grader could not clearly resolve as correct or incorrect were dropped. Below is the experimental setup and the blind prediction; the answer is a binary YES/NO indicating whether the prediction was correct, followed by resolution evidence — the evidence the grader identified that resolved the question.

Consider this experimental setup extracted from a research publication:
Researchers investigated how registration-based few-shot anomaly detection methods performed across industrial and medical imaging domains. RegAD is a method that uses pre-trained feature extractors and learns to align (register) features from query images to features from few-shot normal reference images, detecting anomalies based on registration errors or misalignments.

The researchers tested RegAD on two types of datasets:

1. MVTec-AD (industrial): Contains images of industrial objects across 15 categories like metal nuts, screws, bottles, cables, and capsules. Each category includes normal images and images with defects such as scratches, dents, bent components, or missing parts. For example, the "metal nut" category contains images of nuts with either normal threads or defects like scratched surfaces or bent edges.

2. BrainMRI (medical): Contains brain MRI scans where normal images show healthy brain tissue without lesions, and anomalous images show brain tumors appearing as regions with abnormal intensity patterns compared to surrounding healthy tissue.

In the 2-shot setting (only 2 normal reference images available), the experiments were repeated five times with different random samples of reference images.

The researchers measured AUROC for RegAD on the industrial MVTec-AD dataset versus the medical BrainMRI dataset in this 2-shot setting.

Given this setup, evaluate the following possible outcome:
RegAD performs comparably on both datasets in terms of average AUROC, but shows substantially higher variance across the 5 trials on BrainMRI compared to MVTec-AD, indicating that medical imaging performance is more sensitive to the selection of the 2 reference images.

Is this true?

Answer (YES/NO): NO